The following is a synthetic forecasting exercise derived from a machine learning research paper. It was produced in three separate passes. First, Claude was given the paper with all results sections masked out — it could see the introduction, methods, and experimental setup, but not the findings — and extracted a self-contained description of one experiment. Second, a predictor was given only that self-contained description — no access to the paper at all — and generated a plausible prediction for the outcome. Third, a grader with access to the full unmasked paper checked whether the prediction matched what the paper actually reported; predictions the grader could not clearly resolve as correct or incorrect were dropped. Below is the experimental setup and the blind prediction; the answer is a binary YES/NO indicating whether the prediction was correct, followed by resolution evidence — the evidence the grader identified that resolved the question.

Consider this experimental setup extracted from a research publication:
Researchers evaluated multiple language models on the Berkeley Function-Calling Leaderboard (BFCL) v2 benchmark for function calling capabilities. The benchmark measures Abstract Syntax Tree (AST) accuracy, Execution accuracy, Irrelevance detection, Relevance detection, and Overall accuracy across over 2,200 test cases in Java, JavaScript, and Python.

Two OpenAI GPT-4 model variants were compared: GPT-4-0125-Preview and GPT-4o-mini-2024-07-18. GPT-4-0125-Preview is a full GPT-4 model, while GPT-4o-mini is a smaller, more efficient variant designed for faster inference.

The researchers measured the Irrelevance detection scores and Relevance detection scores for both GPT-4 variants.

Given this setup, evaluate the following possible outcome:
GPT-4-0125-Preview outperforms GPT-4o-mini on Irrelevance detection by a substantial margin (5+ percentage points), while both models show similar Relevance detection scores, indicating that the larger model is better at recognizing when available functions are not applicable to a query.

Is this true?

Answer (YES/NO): NO